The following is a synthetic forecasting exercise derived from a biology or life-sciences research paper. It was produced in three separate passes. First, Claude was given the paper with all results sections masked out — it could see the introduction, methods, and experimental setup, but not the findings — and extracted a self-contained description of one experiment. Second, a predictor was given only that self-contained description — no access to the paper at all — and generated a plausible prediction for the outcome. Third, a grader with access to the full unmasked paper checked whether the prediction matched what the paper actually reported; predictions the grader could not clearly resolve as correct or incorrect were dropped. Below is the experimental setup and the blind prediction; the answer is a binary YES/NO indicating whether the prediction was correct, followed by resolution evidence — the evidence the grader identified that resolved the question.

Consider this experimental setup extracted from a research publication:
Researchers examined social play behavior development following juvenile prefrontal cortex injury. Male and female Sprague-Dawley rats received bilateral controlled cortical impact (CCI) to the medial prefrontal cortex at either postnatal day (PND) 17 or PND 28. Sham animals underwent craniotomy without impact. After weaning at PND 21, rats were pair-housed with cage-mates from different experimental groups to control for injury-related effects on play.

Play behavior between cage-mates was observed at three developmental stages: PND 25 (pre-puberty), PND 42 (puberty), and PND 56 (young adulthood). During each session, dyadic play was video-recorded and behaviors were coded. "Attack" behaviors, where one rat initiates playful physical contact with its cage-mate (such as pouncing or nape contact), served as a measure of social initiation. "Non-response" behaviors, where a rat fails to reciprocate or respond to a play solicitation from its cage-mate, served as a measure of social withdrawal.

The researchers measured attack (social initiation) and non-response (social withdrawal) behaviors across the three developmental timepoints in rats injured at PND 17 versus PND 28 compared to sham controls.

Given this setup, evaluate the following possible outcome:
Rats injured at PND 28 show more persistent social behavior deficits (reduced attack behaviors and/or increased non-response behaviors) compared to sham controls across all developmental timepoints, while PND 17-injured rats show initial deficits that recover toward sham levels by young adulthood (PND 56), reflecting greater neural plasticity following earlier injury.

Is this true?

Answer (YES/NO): NO